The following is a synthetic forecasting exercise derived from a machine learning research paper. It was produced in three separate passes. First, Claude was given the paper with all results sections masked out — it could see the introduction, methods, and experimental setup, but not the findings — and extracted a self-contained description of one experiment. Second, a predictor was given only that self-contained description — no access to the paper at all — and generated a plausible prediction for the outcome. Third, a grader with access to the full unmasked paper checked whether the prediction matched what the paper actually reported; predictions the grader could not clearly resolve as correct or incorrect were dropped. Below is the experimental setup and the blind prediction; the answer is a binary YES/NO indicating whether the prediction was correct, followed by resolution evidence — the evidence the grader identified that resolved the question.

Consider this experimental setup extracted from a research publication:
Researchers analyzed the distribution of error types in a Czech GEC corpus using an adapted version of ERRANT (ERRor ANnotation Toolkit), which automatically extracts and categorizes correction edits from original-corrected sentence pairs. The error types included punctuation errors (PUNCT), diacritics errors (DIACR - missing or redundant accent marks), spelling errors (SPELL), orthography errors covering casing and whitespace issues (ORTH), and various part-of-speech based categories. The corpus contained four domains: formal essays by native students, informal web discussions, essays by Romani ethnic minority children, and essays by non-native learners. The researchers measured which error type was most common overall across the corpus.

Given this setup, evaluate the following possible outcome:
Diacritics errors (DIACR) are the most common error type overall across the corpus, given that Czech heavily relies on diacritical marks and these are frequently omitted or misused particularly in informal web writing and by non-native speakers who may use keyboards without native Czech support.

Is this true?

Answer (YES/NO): NO